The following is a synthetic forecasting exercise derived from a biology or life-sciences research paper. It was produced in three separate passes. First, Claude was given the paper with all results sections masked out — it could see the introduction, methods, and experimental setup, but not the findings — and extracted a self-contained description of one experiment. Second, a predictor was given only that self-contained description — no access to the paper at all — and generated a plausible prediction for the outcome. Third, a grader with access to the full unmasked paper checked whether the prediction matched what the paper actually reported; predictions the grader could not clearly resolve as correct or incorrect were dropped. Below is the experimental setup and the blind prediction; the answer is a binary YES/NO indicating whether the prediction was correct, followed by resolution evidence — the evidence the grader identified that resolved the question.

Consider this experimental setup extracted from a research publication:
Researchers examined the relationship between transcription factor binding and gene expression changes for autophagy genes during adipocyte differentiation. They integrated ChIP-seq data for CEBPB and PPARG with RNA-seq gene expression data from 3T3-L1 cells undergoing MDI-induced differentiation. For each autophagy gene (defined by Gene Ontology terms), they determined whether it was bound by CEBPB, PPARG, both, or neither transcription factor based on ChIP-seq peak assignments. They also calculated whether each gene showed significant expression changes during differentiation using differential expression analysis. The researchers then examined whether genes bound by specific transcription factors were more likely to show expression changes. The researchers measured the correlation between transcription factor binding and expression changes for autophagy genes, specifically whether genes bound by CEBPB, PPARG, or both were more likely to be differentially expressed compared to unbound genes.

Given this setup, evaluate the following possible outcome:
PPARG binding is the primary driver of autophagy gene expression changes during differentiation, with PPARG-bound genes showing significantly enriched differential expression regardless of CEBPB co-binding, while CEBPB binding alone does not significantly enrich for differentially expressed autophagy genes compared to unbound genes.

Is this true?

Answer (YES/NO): NO